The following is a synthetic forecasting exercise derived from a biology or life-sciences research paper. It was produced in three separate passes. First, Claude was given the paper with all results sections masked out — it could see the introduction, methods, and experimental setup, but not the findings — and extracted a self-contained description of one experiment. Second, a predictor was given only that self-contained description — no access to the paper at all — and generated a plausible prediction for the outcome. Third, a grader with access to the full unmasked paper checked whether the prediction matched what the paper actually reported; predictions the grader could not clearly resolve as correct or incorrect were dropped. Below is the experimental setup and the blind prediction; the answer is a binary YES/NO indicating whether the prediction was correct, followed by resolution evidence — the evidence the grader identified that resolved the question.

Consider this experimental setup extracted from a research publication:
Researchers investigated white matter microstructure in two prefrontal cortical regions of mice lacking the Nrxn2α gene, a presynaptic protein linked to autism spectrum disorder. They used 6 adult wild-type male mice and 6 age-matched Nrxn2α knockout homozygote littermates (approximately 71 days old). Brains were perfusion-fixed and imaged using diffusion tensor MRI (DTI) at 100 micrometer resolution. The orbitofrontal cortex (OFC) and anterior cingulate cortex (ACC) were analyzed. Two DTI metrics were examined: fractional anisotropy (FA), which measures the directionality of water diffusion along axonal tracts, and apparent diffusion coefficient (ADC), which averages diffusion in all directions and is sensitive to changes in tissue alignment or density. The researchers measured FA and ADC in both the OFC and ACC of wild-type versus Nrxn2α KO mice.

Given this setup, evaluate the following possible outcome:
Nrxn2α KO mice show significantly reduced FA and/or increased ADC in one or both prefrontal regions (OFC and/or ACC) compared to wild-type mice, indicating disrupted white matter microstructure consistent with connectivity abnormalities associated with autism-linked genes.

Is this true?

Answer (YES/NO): YES